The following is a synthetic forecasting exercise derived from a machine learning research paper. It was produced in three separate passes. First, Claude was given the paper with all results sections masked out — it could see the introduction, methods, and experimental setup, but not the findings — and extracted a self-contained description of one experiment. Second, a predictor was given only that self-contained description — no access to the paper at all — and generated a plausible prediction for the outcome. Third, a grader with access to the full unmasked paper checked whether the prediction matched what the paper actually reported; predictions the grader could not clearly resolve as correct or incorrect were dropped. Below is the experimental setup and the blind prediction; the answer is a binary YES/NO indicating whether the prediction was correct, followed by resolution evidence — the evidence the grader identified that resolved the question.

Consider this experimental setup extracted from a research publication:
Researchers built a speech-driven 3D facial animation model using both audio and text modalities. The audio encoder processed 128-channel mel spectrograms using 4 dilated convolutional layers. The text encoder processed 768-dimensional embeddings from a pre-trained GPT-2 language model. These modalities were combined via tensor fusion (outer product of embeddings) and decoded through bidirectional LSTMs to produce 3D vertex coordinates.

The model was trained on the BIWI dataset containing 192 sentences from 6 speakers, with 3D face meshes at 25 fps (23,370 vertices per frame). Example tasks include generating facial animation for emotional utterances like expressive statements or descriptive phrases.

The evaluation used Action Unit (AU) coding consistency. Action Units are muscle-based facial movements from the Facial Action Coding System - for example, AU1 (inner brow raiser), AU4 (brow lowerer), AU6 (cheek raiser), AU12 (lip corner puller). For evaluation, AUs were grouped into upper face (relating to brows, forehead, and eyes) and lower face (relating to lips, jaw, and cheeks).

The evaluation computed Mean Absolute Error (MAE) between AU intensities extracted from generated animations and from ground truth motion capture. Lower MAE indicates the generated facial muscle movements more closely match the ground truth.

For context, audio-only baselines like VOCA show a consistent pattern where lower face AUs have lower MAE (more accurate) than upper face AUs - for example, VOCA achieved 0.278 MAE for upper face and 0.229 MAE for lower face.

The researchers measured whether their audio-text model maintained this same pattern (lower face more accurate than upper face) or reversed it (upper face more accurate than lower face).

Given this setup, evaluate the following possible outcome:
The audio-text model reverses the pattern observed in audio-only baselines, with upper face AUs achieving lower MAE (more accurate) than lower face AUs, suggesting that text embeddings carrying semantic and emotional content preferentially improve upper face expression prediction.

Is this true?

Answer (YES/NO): NO